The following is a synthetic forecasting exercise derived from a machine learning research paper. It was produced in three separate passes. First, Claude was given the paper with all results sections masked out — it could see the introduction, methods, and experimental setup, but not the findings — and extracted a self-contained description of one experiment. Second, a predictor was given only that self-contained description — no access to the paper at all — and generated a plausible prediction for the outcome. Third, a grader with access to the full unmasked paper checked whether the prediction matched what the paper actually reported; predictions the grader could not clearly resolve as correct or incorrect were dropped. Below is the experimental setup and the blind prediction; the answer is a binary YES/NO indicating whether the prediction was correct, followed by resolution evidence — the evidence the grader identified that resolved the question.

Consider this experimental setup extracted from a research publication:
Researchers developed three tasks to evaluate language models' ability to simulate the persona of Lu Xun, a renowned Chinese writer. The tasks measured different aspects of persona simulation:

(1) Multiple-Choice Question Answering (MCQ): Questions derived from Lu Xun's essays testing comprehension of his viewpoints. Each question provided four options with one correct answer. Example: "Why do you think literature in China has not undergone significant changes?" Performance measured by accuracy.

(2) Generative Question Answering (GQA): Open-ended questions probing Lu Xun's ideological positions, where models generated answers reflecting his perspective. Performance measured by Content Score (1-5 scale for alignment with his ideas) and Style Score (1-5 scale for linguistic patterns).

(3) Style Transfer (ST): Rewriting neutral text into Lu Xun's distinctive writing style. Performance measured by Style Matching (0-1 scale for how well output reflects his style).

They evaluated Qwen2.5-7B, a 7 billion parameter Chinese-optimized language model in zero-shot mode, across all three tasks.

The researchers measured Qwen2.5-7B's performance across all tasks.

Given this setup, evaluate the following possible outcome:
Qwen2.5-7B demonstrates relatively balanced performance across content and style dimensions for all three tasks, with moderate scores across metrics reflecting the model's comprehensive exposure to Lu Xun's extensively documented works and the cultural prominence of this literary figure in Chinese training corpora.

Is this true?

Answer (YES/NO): YES